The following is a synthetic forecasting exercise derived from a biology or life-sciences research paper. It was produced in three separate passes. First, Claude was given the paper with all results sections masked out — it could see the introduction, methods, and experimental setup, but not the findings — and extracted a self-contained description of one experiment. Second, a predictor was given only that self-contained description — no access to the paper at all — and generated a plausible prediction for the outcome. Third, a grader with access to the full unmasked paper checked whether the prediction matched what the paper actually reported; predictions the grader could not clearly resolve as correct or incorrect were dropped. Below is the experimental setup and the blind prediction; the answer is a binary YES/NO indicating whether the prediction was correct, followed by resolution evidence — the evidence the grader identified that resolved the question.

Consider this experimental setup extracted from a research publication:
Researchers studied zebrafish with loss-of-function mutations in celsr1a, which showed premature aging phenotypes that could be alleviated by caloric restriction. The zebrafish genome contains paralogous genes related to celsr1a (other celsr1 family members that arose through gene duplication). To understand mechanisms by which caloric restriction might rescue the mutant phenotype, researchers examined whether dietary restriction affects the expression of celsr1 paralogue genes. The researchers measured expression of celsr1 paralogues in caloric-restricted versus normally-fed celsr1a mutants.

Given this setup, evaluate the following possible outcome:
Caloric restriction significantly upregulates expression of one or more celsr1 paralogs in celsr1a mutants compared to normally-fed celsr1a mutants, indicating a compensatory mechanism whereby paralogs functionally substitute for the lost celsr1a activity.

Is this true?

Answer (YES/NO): YES